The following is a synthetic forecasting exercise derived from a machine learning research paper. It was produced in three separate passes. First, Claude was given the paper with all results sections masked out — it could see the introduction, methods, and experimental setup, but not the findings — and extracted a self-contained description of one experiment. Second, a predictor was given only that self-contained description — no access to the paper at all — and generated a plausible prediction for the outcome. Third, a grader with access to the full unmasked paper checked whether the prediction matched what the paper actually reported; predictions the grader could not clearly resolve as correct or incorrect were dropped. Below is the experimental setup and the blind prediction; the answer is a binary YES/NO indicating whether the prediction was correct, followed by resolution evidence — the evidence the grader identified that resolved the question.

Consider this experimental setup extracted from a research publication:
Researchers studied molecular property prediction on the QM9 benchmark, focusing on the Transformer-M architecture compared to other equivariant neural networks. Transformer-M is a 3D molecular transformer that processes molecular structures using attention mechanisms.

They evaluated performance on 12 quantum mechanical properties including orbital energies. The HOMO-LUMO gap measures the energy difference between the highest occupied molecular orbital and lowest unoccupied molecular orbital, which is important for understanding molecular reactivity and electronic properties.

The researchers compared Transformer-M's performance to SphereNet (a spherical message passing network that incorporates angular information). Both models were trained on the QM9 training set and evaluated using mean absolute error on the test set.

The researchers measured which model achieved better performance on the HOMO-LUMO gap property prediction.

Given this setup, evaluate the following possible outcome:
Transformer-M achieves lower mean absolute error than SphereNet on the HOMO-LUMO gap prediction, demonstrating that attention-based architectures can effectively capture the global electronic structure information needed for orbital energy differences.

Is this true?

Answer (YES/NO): YES